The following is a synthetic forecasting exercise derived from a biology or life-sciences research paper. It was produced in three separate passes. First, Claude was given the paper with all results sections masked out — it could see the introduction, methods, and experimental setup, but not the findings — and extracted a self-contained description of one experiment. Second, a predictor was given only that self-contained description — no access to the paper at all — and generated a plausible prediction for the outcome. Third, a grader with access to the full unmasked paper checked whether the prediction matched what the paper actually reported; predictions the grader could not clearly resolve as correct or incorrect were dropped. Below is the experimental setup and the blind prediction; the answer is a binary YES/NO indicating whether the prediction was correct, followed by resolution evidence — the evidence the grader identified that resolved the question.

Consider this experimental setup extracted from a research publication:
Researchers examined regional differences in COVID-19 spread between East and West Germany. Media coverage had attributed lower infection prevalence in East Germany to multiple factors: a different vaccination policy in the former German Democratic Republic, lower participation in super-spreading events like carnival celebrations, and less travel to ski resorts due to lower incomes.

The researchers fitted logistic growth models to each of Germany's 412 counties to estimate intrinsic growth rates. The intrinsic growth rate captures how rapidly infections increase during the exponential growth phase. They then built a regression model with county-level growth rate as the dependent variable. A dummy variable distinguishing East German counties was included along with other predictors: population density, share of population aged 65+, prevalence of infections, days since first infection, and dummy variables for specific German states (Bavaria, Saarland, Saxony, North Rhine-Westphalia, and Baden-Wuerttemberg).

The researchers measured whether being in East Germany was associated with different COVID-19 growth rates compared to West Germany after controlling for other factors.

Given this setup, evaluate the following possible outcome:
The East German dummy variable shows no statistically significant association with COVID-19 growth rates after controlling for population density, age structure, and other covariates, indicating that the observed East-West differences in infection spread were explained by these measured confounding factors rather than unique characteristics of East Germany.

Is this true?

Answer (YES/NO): NO